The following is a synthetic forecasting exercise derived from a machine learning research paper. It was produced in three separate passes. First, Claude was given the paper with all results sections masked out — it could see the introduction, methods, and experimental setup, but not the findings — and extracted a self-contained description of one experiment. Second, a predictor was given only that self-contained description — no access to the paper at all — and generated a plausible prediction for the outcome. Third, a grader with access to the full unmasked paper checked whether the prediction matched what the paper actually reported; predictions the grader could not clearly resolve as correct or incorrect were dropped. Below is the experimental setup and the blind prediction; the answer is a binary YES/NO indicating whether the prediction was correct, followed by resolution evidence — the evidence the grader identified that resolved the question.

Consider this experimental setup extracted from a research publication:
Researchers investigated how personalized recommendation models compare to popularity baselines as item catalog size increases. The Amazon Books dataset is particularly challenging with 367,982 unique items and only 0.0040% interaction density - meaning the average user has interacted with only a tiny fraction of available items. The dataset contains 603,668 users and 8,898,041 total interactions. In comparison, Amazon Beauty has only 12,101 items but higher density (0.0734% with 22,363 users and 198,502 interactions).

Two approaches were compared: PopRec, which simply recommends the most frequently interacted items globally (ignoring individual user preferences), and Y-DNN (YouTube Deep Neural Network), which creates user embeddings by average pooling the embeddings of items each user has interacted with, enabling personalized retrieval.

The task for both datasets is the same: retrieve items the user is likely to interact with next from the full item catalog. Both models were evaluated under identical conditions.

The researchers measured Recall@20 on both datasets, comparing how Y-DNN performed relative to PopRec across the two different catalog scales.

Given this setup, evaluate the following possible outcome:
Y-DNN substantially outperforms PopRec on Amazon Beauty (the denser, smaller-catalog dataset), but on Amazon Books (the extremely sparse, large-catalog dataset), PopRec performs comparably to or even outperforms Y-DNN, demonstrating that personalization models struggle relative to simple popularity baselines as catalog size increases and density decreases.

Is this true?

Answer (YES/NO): NO